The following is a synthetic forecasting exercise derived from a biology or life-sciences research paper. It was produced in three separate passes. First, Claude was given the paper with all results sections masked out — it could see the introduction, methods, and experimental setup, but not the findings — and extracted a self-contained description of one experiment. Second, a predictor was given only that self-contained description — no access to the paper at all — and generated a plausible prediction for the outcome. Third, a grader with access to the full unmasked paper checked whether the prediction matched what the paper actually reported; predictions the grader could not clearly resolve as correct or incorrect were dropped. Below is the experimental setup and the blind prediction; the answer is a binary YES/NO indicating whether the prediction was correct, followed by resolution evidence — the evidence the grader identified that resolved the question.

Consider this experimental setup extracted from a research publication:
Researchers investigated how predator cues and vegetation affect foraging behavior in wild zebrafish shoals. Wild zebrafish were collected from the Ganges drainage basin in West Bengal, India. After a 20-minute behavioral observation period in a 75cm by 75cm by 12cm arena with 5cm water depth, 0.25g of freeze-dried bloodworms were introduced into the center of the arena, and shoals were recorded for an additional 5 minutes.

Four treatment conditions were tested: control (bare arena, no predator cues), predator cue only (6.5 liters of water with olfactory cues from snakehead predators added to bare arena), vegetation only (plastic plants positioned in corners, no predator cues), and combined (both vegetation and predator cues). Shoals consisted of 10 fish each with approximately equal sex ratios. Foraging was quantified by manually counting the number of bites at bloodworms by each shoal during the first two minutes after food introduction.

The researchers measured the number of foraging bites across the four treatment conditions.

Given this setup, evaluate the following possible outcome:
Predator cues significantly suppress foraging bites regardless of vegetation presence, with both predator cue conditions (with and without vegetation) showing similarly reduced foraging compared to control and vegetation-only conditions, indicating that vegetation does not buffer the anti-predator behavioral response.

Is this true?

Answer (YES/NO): NO